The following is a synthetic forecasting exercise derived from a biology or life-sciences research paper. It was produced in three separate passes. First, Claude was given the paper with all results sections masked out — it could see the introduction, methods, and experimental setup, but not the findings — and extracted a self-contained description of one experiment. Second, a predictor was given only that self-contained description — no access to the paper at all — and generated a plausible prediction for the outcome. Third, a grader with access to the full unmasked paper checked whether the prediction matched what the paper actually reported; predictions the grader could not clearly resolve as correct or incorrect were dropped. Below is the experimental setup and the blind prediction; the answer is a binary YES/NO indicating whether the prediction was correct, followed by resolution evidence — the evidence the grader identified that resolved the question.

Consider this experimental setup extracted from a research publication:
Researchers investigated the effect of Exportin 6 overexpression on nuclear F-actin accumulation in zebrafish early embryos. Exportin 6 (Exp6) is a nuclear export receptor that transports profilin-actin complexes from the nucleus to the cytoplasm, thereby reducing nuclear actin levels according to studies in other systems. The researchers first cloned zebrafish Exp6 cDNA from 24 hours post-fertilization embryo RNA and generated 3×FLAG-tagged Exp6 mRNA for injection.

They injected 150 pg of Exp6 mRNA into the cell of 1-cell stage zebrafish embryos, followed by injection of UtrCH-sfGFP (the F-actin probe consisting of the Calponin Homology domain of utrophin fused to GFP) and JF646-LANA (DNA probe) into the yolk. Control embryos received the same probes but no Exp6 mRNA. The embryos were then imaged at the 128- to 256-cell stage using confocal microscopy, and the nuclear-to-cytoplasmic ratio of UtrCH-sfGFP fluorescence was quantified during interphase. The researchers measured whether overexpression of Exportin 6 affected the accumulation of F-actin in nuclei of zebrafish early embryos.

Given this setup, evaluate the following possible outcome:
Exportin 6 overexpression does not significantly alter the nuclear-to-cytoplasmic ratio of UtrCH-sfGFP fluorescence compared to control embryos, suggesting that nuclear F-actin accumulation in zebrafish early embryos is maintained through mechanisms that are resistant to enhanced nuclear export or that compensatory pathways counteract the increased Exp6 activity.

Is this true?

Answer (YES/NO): YES